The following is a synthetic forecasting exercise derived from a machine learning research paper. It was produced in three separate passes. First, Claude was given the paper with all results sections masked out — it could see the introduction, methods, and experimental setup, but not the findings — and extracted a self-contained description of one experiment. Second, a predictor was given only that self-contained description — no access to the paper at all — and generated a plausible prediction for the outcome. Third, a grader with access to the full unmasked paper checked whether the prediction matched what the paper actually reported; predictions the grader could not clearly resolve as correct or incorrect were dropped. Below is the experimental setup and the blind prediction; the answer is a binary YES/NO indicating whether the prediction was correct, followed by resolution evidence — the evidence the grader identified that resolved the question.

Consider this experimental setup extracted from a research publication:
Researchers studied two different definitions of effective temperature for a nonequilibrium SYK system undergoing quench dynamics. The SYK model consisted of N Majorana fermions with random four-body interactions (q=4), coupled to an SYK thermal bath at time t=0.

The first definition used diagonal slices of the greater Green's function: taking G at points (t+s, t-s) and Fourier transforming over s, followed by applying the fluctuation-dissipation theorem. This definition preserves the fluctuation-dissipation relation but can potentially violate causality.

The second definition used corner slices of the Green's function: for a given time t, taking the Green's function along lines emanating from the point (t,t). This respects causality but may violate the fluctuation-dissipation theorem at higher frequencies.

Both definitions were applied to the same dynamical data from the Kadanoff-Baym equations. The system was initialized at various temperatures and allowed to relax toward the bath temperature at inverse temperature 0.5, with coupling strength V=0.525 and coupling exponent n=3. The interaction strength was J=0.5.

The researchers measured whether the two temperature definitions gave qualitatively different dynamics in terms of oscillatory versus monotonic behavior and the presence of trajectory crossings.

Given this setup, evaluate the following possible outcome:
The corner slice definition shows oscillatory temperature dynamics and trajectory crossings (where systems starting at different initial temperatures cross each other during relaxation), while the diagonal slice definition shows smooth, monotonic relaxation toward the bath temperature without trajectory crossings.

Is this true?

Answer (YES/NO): NO